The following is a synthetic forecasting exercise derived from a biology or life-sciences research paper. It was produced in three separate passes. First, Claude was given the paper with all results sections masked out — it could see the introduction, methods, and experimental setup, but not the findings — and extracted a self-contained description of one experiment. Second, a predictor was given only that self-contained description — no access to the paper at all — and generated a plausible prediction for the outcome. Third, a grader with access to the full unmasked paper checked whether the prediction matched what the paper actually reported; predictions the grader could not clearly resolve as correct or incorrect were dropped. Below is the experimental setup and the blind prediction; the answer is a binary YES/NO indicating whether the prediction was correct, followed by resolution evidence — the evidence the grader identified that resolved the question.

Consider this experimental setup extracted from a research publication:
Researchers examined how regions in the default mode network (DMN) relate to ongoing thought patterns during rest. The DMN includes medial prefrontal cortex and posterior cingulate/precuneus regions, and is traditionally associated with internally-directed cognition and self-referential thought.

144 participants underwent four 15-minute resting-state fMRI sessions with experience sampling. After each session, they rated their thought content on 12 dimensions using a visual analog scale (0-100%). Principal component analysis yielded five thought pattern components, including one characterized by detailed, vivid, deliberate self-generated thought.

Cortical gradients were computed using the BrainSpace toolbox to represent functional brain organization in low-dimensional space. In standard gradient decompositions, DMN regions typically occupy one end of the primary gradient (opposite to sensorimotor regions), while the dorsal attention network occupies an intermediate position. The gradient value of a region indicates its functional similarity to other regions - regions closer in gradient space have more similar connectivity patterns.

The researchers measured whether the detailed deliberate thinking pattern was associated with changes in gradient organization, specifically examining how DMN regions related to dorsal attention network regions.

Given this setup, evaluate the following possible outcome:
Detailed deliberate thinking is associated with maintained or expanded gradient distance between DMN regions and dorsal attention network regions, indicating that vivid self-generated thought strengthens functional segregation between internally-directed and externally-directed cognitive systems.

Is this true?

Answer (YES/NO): YES